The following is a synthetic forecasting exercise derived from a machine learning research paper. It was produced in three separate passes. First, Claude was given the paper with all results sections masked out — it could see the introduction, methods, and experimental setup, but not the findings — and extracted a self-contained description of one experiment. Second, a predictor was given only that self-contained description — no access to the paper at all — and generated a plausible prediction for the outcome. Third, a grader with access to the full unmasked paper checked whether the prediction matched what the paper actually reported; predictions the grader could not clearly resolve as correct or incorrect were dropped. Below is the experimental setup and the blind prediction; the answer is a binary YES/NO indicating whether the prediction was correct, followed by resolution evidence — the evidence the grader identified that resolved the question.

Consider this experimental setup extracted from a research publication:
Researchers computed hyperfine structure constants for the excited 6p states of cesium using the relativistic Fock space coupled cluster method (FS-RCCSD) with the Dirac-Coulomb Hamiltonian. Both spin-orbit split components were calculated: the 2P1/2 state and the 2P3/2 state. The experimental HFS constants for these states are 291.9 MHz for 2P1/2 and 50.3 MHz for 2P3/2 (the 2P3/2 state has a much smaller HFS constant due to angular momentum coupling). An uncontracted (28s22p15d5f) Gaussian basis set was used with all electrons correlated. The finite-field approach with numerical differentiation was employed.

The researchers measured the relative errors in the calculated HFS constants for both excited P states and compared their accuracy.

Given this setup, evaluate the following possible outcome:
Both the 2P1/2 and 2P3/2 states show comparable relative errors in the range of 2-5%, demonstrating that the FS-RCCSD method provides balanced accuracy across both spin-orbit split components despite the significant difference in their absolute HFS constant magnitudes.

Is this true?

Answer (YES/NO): YES